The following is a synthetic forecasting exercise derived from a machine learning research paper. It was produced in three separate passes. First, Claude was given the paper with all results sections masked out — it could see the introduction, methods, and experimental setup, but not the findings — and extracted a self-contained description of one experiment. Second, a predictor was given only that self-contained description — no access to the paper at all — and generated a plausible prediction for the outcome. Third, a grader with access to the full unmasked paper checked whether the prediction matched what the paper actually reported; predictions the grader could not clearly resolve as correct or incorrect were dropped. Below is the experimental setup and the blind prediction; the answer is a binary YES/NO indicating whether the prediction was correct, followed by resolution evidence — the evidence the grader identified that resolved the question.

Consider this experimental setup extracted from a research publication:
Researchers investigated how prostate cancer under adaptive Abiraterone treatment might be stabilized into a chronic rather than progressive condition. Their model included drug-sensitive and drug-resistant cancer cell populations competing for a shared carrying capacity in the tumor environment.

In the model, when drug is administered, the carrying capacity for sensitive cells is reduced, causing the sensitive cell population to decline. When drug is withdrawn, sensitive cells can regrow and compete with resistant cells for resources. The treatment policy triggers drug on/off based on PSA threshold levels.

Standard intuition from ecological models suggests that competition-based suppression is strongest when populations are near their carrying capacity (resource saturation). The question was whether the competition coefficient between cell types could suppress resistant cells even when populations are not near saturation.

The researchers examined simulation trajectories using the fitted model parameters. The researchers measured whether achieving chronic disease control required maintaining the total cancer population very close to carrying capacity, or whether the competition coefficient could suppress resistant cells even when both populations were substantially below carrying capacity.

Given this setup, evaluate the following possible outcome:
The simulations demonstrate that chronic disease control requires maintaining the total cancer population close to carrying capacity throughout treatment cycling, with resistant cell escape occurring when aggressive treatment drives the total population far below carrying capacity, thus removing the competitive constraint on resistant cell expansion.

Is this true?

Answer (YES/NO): NO